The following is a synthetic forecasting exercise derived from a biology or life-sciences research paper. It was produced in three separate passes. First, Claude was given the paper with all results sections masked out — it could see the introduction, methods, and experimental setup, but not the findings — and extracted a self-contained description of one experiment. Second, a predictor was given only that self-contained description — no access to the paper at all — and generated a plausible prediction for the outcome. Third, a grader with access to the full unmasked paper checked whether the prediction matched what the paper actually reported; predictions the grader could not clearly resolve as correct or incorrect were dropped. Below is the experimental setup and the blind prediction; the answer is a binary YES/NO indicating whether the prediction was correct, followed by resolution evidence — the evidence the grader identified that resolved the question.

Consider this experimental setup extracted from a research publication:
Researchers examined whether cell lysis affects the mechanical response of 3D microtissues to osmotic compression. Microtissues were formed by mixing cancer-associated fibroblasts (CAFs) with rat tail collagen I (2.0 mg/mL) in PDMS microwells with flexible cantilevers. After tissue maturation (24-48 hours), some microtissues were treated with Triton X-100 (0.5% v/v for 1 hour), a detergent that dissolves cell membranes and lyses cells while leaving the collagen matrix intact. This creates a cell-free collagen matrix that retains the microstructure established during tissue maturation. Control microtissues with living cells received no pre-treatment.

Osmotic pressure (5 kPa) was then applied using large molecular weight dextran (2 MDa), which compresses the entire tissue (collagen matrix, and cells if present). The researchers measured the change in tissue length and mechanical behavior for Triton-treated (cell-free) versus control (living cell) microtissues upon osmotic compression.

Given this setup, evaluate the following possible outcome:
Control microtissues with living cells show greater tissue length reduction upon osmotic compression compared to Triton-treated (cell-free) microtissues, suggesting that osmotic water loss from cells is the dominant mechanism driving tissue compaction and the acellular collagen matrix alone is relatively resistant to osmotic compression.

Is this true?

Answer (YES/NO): NO